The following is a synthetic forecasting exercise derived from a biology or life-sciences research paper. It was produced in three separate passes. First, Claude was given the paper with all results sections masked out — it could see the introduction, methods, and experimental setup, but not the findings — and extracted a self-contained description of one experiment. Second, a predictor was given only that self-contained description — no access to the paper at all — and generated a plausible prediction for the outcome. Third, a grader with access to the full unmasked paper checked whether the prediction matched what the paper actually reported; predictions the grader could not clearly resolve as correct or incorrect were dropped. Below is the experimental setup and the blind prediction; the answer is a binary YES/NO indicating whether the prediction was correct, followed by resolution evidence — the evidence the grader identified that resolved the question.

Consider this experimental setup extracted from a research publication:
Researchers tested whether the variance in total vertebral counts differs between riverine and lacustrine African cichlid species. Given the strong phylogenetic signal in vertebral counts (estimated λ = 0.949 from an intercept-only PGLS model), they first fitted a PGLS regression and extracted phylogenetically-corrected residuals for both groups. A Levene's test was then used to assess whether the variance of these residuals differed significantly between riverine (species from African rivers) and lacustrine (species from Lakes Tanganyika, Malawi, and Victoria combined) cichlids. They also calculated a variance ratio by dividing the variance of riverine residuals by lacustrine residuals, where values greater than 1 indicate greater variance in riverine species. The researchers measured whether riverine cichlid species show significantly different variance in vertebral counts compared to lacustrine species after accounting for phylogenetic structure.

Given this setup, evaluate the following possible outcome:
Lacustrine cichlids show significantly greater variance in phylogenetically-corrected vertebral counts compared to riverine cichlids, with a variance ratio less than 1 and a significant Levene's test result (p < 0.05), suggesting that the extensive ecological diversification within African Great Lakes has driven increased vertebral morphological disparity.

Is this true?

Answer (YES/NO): NO